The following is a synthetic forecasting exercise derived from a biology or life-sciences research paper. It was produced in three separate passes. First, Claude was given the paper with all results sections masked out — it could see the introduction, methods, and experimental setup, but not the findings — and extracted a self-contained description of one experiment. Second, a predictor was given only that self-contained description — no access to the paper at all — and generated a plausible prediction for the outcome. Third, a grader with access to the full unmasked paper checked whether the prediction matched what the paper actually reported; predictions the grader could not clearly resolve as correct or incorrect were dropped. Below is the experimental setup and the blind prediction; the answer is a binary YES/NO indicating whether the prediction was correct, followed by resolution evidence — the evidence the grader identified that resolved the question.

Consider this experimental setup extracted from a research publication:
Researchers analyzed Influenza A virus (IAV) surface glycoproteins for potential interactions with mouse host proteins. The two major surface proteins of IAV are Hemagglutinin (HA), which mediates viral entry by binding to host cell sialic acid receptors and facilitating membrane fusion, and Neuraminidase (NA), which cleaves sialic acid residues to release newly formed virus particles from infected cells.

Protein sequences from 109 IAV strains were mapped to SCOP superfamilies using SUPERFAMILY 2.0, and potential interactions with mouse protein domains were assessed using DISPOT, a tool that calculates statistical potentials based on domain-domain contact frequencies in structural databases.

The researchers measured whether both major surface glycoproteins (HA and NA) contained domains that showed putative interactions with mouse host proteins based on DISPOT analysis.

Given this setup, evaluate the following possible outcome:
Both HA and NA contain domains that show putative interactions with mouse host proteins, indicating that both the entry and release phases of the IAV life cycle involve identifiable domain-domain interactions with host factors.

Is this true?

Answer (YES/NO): YES